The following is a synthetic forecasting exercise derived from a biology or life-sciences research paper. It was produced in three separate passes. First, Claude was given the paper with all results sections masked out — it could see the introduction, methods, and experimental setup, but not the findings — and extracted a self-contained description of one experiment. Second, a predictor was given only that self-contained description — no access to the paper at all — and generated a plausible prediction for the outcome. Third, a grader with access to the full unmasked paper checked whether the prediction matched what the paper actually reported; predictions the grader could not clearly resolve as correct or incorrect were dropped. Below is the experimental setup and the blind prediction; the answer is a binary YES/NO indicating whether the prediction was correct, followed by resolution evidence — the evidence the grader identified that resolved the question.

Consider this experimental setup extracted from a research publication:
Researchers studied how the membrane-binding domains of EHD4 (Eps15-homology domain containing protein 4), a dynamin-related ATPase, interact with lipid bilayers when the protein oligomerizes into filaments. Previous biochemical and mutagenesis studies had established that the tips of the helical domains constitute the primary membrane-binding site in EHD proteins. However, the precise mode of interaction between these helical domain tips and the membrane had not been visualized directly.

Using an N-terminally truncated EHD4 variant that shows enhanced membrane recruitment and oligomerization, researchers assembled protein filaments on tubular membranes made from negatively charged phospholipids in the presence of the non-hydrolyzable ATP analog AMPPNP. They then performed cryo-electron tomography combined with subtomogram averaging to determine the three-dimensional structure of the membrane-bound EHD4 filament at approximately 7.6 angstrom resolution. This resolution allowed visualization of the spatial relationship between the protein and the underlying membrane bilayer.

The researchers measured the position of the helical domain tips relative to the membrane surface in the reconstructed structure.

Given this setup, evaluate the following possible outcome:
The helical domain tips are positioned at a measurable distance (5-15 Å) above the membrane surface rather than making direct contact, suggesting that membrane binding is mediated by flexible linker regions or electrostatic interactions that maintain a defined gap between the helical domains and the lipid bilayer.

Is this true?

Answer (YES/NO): NO